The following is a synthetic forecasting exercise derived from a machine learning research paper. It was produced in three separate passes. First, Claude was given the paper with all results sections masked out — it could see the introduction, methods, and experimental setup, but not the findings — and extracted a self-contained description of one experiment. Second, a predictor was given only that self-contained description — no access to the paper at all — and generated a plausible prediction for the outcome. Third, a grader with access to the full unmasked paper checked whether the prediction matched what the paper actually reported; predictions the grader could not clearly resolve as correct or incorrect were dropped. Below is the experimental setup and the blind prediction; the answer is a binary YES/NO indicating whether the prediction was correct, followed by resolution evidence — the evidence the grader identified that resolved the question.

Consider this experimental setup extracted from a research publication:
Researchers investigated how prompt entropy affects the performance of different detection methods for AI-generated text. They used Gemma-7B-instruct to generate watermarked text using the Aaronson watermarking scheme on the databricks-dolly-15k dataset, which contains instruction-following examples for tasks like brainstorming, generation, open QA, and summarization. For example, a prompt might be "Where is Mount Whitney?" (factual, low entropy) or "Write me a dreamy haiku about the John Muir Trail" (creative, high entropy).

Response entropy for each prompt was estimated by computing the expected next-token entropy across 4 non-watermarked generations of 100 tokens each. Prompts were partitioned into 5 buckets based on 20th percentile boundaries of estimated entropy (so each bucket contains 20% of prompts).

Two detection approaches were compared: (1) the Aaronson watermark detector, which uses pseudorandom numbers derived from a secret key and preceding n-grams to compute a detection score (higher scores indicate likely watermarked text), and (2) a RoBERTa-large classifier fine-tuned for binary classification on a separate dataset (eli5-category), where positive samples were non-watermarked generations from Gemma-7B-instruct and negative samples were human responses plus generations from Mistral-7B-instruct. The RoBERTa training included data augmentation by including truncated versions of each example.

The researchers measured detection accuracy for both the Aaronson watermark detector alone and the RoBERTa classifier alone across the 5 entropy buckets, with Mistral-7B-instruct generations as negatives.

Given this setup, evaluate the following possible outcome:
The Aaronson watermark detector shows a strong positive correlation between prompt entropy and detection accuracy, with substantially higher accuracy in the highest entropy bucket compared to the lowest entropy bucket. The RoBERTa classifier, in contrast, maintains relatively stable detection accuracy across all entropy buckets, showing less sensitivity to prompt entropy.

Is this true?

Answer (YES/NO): YES